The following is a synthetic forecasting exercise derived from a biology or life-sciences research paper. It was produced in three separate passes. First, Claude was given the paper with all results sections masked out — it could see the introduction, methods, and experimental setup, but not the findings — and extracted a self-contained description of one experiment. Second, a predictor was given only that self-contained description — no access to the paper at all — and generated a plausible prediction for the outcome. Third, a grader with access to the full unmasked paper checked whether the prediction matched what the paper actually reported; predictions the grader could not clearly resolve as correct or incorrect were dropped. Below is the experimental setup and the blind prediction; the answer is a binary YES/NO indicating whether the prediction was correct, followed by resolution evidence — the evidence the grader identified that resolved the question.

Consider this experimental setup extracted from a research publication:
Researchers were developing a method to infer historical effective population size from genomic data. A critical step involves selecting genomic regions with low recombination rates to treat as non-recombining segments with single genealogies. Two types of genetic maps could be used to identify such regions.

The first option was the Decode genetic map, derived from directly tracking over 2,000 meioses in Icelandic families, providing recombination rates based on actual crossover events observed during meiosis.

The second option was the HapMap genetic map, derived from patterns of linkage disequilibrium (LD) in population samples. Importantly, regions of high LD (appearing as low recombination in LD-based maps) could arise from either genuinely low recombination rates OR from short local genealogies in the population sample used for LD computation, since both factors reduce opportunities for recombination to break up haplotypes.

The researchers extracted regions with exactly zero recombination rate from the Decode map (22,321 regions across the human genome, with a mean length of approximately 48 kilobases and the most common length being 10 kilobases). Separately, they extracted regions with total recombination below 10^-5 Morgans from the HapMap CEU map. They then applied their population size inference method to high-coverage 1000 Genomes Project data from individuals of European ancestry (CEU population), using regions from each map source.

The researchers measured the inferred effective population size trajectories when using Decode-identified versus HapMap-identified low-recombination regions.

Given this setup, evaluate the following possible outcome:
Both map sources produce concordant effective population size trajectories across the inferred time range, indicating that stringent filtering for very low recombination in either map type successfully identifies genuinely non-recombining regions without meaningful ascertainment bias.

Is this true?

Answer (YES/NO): NO